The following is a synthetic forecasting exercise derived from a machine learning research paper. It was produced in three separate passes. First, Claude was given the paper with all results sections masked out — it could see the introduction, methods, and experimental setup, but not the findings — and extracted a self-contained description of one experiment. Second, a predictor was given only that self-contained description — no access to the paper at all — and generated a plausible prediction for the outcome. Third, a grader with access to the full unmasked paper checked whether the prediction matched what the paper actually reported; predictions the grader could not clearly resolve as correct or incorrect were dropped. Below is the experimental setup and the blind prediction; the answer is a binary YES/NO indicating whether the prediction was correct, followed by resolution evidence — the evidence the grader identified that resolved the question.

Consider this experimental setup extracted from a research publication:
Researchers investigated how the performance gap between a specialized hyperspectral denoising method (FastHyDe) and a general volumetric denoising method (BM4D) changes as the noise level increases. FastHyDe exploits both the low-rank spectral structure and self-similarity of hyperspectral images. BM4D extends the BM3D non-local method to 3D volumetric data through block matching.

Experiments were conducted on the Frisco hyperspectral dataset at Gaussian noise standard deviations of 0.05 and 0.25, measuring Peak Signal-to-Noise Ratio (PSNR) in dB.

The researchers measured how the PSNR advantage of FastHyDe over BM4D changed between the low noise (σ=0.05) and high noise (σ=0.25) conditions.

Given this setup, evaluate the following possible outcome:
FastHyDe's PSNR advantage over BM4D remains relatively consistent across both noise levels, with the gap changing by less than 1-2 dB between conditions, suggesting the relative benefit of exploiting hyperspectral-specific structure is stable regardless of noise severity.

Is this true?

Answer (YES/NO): YES